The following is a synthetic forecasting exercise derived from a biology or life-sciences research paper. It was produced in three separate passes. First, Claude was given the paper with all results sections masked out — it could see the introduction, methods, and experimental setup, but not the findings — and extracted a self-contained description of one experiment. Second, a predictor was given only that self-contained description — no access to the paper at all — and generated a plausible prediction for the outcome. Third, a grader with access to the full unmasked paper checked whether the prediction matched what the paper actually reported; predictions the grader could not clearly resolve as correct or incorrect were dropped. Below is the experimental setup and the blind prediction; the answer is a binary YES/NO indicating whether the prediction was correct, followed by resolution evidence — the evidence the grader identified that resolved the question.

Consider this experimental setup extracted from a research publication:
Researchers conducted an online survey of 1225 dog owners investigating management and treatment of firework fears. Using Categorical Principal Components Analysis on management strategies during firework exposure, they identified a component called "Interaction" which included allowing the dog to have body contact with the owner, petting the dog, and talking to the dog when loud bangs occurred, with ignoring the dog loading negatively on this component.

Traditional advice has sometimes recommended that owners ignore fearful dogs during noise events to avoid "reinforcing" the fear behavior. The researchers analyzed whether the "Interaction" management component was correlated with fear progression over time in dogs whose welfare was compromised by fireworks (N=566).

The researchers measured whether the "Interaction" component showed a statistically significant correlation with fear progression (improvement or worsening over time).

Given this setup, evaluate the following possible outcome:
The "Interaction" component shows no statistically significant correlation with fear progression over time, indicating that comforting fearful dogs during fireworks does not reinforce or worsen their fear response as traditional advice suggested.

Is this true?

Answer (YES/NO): YES